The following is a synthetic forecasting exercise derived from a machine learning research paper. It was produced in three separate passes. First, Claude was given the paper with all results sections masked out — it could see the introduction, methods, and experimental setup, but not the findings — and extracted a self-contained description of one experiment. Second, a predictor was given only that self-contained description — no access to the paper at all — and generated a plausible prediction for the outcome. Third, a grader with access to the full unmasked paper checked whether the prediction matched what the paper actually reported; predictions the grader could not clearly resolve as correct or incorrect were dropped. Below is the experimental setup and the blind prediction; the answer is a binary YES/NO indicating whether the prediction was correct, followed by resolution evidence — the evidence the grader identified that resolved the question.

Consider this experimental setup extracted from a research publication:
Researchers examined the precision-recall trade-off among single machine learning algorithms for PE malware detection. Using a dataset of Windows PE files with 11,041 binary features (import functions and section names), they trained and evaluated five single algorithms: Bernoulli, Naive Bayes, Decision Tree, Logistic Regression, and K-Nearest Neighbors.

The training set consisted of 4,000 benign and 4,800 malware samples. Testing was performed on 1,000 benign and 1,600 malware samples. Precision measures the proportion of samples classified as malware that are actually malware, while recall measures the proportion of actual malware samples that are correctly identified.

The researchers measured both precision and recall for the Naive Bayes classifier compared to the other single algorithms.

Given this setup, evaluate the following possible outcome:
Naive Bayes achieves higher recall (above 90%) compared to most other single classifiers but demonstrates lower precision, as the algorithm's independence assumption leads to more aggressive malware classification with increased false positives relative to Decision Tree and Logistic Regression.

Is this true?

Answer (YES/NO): YES